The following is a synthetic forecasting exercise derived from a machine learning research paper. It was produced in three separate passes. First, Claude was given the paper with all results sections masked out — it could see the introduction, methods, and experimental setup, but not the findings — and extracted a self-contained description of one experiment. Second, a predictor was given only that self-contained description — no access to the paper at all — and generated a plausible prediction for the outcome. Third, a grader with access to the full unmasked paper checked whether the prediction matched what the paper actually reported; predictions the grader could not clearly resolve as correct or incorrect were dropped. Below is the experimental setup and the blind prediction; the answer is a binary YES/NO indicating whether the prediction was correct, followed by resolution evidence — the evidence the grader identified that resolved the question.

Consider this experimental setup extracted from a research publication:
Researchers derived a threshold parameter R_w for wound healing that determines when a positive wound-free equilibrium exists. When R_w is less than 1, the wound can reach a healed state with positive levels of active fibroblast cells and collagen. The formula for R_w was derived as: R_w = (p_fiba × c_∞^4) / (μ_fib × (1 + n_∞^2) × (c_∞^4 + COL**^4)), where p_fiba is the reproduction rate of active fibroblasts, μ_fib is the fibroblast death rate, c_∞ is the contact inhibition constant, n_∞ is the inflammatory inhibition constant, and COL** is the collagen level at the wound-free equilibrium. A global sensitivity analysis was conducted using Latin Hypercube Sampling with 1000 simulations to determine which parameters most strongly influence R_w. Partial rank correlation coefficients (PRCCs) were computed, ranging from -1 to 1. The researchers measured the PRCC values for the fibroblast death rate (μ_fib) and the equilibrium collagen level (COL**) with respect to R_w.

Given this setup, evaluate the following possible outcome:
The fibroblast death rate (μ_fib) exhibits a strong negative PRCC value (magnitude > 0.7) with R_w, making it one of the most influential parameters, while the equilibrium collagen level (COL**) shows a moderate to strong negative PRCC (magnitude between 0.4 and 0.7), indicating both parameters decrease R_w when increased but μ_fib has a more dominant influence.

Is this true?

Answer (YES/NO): NO